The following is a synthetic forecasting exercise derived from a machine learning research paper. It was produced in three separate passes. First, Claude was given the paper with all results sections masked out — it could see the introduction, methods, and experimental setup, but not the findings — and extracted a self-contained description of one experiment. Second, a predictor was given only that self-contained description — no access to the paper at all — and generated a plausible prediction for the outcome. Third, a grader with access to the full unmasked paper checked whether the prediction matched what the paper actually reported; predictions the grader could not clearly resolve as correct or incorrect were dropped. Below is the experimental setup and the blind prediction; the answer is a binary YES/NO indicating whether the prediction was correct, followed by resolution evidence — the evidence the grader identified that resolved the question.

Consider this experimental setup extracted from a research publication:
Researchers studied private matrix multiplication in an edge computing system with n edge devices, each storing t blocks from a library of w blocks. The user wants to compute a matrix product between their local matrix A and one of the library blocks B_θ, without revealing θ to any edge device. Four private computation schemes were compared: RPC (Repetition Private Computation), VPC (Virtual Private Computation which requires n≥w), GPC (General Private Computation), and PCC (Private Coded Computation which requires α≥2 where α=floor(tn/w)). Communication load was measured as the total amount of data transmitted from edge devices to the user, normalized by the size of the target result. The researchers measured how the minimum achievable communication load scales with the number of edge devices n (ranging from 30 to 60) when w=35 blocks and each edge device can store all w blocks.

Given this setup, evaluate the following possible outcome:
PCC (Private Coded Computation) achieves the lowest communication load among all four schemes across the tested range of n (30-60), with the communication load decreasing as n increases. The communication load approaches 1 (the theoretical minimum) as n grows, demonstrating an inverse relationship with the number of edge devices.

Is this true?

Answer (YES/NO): NO